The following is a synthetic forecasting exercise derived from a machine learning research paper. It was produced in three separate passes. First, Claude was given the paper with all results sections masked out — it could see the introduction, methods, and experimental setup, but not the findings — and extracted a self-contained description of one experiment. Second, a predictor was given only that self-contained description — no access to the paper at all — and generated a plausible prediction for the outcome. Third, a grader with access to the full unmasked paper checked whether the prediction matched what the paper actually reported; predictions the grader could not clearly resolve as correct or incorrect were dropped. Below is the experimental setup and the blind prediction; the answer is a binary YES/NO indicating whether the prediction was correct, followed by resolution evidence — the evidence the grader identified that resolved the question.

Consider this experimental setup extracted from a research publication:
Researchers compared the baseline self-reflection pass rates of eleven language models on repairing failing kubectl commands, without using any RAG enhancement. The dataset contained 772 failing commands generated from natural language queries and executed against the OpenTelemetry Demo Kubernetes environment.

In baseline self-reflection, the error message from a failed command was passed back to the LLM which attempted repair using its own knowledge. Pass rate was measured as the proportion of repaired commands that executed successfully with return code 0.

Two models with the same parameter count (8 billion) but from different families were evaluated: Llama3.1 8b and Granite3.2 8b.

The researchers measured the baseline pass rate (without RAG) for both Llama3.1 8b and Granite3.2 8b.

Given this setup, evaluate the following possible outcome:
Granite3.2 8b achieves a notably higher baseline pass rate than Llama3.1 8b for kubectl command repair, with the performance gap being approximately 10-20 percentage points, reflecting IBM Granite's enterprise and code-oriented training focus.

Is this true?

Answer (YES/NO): NO